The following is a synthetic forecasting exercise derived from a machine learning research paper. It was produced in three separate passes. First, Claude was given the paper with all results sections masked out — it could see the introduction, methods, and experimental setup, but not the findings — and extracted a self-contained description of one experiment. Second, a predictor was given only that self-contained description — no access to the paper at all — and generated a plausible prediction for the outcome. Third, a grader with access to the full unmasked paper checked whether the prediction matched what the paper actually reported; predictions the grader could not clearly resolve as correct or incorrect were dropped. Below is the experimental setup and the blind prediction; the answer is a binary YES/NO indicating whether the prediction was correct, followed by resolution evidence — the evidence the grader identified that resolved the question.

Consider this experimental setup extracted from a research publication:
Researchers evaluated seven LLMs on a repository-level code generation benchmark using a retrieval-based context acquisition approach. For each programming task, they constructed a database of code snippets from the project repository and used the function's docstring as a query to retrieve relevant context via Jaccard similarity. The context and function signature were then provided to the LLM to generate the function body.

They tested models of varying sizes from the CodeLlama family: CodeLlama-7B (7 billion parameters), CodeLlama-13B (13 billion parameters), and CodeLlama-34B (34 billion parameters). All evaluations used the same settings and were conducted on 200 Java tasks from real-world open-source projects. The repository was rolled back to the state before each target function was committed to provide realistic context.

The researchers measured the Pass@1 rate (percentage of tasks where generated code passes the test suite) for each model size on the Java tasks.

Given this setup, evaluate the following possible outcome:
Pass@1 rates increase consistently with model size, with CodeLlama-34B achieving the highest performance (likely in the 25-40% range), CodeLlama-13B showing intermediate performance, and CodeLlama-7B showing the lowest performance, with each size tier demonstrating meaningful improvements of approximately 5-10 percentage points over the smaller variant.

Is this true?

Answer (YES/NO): NO